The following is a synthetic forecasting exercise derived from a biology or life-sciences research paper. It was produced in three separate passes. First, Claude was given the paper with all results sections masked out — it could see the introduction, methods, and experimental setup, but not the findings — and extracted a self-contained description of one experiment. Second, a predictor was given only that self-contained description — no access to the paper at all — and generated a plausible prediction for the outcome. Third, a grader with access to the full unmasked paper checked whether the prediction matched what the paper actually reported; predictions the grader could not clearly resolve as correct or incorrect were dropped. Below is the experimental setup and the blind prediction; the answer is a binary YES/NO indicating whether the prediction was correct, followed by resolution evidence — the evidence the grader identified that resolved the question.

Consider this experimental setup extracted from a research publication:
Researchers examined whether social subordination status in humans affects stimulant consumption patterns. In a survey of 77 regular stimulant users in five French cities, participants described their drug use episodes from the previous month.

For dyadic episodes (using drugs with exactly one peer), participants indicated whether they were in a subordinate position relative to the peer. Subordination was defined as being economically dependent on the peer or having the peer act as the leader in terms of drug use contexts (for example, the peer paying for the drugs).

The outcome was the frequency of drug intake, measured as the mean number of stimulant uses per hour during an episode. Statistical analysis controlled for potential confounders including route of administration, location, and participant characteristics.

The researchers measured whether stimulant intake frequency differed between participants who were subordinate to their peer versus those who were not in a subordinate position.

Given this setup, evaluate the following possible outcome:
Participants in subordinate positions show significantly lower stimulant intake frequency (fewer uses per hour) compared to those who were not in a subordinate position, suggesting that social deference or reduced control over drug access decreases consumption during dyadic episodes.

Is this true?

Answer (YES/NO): NO